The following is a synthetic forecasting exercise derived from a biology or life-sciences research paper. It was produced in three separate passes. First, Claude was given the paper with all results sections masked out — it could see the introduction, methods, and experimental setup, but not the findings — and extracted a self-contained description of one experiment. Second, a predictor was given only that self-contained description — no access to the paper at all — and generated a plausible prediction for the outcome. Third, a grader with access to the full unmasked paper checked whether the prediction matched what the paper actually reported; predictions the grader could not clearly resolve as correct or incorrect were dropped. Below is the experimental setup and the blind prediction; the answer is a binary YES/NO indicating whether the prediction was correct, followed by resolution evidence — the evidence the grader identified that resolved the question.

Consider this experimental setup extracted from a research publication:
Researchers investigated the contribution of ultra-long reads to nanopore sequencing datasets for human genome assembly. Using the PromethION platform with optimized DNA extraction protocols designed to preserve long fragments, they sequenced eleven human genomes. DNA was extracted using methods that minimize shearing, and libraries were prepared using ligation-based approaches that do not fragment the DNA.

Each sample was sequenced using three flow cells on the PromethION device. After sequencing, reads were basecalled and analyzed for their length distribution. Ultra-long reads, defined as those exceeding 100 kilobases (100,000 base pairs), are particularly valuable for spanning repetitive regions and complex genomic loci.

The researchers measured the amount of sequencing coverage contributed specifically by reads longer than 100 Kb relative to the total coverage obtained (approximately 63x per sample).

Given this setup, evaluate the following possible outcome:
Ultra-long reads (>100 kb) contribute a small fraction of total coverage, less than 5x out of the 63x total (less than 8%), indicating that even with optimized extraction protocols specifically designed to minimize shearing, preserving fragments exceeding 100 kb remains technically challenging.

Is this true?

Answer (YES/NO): NO